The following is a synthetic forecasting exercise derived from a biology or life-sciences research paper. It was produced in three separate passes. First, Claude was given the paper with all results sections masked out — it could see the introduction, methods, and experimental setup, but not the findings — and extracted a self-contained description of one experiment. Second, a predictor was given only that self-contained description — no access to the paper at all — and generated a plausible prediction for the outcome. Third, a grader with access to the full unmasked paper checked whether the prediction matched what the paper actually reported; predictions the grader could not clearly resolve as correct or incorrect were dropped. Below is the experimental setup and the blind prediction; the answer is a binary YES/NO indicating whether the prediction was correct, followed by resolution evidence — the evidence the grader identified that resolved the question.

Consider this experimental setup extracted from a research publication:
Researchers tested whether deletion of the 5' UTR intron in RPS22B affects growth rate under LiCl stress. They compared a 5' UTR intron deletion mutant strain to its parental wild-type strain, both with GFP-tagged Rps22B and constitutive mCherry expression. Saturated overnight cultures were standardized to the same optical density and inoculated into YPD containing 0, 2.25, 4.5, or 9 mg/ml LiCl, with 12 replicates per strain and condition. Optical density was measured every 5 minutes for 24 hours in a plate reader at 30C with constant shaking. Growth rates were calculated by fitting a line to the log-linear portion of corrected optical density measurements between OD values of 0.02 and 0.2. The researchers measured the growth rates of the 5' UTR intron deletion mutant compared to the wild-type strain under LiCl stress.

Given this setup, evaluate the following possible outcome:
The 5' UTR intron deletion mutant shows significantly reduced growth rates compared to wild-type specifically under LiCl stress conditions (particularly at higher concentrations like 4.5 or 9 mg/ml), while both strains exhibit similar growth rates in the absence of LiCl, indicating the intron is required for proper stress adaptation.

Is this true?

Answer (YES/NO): NO